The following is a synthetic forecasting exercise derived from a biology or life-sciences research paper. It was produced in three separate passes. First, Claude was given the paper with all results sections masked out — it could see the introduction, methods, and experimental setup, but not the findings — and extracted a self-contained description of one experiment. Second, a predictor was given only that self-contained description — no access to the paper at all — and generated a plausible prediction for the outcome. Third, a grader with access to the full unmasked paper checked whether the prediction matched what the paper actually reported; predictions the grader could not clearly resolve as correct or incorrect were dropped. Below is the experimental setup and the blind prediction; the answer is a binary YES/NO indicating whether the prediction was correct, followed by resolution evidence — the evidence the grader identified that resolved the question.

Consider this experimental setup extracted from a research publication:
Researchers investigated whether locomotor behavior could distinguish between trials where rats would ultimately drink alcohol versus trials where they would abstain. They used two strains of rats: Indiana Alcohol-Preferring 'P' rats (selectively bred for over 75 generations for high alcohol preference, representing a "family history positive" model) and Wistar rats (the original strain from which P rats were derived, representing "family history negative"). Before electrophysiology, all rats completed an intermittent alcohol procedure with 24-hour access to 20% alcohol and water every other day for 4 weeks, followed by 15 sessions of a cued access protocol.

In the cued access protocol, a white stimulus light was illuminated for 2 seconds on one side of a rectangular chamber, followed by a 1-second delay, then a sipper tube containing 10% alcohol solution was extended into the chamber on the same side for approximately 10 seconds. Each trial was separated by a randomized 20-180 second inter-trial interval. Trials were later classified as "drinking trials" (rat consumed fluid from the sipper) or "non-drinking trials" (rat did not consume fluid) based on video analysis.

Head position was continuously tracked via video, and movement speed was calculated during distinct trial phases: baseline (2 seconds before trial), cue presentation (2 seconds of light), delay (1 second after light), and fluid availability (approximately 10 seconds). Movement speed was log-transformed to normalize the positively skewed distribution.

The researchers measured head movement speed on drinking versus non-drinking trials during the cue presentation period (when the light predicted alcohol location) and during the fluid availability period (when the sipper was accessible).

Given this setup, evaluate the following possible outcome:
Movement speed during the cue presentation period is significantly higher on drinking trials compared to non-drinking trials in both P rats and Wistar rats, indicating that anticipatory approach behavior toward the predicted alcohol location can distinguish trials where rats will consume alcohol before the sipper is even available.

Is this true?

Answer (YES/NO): NO